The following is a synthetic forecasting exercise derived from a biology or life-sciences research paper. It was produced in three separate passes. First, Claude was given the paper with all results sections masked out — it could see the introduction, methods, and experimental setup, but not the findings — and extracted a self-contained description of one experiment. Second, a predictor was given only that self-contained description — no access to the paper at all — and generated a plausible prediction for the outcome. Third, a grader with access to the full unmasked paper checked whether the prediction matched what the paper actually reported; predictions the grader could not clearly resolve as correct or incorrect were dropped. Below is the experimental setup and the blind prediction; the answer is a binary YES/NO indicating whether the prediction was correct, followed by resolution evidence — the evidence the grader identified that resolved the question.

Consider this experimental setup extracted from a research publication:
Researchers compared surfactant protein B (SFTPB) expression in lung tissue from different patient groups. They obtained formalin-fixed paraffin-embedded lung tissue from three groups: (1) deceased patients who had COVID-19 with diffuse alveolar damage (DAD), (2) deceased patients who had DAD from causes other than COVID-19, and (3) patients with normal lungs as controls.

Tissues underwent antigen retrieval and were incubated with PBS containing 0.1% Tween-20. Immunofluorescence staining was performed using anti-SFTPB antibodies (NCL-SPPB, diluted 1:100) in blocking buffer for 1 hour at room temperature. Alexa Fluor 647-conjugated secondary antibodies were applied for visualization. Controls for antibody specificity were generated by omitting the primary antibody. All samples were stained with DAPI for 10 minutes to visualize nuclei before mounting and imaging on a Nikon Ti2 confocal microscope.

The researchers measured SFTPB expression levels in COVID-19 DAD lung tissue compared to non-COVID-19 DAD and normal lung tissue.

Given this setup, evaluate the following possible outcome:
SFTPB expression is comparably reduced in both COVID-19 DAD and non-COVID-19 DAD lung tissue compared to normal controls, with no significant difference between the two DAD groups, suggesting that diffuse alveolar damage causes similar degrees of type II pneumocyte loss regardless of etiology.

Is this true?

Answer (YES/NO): NO